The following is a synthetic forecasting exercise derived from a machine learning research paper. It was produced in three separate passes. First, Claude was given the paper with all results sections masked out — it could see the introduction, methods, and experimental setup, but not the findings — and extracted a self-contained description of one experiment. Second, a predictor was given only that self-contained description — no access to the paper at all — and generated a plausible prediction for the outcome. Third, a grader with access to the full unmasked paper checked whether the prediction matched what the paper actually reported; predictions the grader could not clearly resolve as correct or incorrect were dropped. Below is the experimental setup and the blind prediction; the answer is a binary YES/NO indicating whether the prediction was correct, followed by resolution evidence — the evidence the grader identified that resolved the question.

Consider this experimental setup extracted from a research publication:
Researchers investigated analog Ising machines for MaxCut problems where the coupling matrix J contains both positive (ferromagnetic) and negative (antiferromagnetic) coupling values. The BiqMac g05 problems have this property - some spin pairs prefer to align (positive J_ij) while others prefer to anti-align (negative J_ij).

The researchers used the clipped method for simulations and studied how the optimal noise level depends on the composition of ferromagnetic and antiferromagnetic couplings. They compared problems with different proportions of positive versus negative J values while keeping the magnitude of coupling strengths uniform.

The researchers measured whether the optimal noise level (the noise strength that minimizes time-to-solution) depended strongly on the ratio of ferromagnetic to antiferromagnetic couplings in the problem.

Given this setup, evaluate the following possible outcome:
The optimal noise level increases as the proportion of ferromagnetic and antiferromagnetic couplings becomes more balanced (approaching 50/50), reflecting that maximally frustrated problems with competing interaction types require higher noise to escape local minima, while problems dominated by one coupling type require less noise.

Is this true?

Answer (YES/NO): NO